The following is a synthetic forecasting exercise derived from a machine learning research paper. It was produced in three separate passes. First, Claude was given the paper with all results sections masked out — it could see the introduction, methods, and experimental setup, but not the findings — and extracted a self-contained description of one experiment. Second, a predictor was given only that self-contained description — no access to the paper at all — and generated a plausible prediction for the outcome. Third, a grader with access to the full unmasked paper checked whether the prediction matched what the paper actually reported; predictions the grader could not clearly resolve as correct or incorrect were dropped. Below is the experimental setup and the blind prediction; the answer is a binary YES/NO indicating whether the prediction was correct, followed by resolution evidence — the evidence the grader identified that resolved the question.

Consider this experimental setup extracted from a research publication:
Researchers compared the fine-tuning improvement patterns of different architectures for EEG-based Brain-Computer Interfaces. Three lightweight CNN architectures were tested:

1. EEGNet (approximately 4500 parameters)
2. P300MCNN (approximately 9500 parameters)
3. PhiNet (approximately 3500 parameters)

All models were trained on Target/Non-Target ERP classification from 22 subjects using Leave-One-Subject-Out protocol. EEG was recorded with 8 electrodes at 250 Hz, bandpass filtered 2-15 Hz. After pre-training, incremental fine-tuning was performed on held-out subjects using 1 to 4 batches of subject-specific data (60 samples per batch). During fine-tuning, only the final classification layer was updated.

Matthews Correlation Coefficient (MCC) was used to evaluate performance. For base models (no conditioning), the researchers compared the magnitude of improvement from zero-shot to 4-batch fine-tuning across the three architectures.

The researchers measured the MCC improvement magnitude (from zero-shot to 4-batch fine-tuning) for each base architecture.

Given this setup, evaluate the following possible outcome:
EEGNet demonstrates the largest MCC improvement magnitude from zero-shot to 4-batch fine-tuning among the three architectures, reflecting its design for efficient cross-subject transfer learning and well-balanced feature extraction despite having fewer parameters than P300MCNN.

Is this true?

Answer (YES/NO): NO